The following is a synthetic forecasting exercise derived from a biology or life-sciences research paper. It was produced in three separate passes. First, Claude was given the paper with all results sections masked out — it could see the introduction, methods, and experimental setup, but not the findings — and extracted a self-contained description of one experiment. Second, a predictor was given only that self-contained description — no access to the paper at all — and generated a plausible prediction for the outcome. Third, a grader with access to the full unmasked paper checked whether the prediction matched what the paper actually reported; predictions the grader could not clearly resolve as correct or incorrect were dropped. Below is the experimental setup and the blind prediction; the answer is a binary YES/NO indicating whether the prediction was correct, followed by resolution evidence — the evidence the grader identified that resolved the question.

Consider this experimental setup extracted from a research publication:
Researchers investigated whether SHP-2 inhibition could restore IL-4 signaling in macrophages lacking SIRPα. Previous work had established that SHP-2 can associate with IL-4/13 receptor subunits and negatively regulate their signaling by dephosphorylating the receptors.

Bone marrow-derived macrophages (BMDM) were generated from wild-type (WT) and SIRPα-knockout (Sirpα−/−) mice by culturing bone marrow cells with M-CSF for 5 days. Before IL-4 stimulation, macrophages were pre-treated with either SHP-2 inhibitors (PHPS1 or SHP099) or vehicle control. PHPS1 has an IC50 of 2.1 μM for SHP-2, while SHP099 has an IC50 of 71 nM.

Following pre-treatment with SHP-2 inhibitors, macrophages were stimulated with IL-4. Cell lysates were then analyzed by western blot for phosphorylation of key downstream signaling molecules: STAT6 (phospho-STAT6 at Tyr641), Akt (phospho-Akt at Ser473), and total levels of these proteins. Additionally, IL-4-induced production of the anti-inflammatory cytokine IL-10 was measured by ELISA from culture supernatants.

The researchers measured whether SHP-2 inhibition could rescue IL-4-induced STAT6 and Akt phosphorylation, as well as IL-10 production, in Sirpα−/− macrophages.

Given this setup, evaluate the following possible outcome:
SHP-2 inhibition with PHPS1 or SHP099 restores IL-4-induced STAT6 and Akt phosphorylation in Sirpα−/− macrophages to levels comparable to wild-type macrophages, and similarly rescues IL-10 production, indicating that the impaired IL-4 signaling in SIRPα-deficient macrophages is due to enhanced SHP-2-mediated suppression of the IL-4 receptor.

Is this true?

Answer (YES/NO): YES